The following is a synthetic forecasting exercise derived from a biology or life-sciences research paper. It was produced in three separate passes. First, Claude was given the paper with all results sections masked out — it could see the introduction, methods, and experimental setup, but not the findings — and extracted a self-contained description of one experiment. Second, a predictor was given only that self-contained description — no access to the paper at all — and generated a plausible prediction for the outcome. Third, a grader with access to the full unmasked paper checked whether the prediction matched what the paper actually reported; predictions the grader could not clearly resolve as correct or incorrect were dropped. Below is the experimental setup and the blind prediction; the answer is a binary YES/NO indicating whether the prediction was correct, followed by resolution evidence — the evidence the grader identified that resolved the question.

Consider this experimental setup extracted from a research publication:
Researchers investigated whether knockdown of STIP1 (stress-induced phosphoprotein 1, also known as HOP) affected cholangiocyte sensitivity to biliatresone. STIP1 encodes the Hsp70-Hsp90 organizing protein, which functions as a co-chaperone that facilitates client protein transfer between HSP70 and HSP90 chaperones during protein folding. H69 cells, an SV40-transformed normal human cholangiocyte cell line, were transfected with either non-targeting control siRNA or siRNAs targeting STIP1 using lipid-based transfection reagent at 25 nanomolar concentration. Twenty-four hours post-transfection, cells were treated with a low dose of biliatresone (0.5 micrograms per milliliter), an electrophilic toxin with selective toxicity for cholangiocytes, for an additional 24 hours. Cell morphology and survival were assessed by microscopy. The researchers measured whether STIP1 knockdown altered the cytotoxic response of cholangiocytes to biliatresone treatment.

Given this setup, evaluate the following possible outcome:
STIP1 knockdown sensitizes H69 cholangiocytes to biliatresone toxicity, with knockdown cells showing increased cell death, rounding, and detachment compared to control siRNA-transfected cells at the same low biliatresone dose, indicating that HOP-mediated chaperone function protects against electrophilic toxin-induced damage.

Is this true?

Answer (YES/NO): YES